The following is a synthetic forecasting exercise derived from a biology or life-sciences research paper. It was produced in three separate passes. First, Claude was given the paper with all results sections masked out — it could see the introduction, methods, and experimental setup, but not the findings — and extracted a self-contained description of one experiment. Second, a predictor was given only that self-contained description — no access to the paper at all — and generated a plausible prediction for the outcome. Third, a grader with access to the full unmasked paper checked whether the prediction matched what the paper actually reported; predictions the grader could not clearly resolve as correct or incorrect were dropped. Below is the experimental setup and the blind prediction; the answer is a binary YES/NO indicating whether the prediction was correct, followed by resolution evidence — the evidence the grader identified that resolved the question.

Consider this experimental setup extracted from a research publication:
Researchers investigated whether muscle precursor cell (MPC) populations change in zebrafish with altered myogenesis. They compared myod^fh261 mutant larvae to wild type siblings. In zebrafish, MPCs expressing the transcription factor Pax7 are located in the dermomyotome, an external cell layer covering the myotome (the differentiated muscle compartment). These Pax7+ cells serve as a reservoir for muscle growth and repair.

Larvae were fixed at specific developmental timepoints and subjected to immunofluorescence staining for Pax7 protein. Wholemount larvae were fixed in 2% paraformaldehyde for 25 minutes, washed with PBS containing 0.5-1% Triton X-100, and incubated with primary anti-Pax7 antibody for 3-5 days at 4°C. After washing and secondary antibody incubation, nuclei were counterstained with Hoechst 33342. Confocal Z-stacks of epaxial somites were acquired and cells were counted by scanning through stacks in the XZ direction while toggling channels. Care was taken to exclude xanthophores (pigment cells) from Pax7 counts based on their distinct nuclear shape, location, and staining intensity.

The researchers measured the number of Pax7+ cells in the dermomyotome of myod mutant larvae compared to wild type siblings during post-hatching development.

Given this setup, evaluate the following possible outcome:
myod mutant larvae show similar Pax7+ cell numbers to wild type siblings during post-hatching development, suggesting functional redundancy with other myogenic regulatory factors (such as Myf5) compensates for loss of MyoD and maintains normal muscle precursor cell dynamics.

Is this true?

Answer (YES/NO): NO